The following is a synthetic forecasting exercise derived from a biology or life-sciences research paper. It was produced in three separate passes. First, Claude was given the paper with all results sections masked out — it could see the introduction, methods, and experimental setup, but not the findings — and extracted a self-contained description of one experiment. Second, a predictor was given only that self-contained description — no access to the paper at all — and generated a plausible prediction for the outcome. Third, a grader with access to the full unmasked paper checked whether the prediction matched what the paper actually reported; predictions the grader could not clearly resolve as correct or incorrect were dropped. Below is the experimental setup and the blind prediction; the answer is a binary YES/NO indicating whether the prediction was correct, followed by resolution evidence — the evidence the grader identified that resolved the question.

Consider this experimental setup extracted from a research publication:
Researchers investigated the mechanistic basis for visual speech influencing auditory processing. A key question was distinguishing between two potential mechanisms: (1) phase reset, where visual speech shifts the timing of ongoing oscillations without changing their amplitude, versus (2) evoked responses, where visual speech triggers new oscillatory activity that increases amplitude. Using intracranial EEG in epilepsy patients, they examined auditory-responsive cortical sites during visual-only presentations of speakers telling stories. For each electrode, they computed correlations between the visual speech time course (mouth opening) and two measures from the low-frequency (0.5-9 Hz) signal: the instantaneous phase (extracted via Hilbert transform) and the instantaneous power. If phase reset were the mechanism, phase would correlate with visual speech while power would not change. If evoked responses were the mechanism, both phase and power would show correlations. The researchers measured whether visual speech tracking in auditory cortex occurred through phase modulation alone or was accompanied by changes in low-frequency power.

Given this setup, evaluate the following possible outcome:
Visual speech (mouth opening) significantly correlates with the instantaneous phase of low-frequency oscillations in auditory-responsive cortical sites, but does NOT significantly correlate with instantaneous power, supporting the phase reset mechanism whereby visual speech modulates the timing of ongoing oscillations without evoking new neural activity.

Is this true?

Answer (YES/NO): NO